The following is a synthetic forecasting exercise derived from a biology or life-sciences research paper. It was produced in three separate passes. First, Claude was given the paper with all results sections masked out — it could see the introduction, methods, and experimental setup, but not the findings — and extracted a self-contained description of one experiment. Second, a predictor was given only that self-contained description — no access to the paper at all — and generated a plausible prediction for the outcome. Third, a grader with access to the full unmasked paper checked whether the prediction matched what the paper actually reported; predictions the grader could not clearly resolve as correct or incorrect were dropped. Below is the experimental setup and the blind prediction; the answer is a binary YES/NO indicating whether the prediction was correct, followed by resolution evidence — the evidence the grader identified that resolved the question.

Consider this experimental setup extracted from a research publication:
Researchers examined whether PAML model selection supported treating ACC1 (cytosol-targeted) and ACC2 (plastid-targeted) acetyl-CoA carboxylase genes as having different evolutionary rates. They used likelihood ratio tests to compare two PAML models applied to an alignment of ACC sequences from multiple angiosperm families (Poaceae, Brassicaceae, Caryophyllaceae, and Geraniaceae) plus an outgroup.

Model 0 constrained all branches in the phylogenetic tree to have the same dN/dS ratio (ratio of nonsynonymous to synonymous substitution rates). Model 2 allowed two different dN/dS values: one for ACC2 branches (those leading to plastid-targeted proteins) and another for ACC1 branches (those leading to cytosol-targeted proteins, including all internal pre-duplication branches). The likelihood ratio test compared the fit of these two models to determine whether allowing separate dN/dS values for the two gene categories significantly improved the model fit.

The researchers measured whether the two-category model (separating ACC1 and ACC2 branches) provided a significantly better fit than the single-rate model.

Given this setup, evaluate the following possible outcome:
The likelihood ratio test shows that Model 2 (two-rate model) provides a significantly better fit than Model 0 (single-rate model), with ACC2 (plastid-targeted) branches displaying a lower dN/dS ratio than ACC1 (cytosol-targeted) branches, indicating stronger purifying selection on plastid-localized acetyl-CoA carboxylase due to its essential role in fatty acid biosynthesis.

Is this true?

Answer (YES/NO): NO